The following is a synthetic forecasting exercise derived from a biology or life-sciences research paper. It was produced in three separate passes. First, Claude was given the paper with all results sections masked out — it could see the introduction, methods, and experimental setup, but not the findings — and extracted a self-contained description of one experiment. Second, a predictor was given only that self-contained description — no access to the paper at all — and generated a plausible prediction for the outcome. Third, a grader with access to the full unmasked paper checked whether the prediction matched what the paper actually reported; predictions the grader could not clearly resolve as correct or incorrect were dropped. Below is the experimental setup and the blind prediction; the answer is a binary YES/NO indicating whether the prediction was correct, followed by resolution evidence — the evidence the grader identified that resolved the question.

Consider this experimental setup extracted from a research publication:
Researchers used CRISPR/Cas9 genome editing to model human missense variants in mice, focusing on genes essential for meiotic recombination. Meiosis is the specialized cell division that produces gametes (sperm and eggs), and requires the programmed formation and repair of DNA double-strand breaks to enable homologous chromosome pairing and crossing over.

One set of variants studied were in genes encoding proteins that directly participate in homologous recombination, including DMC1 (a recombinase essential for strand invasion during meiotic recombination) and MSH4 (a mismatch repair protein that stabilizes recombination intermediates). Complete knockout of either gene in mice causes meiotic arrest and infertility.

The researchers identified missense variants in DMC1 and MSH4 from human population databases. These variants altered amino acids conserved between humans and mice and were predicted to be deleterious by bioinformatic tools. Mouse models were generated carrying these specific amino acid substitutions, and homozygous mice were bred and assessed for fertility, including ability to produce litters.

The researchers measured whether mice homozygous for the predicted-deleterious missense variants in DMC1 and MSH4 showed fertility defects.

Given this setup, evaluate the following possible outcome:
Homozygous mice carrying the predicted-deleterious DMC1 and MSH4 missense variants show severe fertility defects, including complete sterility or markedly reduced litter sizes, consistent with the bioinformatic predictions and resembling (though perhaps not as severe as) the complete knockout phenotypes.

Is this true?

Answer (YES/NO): NO